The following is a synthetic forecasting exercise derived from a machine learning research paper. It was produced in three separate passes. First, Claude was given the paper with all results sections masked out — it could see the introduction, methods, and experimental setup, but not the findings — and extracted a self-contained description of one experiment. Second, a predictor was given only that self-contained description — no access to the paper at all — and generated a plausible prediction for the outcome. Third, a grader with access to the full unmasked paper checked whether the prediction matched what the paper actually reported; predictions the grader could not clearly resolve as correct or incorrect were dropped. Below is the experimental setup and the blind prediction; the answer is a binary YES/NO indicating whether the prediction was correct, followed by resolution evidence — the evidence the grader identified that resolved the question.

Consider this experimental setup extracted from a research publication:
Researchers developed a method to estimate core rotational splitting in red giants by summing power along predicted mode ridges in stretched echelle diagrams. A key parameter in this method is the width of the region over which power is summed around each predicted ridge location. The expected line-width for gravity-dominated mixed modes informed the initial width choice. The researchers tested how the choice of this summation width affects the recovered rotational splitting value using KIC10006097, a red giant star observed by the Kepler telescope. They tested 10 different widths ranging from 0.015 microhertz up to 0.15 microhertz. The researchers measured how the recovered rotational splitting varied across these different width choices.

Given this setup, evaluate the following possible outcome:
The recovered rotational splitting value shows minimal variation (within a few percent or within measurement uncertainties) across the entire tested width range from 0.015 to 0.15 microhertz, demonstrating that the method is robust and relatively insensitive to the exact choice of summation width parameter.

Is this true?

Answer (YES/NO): NO